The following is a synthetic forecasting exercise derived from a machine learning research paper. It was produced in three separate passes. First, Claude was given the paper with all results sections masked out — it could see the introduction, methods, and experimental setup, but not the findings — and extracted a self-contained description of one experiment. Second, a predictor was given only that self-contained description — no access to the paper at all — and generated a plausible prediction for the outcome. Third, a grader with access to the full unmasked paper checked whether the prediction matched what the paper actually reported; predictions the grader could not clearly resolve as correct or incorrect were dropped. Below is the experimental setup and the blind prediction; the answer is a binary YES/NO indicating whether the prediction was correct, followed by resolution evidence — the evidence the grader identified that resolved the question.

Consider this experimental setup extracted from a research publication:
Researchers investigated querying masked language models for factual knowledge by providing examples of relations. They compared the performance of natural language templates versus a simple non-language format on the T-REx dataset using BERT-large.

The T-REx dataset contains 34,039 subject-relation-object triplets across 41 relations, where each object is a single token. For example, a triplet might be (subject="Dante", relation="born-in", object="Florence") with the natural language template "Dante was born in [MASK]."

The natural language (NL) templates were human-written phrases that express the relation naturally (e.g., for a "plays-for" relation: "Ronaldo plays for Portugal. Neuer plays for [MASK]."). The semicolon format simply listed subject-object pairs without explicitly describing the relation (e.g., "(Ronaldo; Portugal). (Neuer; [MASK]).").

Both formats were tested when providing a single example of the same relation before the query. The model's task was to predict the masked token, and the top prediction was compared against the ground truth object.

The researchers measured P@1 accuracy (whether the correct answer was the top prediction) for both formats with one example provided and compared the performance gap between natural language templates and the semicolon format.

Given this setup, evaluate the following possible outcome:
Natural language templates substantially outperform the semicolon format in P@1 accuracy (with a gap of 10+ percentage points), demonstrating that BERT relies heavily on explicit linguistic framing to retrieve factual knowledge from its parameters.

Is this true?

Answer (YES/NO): NO